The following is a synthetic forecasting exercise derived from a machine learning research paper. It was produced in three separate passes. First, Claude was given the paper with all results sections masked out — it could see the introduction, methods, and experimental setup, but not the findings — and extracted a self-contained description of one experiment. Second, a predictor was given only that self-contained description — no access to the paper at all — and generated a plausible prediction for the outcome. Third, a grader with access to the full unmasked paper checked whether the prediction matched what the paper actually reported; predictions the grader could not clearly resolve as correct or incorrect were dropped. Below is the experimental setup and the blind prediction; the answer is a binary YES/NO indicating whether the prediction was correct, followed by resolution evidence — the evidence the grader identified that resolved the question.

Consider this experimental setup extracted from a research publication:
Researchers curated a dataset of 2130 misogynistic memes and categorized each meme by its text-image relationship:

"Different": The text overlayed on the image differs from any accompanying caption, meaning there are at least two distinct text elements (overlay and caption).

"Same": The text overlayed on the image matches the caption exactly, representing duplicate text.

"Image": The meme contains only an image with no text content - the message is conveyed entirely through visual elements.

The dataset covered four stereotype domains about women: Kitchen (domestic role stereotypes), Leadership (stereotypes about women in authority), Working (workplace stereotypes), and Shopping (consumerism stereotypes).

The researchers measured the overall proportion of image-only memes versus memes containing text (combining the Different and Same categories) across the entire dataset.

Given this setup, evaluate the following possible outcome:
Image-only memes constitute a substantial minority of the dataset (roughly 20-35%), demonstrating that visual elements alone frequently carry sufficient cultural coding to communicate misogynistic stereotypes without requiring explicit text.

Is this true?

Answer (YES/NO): YES